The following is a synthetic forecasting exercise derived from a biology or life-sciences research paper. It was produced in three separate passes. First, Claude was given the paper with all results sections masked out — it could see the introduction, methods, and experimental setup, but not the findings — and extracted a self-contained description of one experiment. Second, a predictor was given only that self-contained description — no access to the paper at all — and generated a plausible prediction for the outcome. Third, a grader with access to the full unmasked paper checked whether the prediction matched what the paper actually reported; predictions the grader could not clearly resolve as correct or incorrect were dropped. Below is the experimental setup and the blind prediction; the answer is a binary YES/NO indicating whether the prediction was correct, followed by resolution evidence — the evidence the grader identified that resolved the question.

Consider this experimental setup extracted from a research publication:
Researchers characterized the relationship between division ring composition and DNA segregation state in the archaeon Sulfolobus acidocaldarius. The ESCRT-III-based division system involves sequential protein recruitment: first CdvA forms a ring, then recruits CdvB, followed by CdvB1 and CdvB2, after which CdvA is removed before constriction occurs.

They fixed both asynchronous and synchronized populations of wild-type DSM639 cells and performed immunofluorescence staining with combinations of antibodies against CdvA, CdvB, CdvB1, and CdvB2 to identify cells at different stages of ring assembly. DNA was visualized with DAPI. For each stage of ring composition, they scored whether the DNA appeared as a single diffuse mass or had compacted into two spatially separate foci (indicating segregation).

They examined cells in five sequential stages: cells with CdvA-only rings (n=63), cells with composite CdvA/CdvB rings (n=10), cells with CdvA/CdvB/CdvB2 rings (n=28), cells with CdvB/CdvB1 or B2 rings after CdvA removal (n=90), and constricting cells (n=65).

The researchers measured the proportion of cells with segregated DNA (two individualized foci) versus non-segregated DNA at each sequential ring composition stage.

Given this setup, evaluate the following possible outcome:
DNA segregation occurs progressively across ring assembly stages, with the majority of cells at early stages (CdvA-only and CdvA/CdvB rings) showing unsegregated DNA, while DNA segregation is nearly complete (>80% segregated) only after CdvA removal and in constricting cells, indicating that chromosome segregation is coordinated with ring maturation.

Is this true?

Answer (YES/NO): YES